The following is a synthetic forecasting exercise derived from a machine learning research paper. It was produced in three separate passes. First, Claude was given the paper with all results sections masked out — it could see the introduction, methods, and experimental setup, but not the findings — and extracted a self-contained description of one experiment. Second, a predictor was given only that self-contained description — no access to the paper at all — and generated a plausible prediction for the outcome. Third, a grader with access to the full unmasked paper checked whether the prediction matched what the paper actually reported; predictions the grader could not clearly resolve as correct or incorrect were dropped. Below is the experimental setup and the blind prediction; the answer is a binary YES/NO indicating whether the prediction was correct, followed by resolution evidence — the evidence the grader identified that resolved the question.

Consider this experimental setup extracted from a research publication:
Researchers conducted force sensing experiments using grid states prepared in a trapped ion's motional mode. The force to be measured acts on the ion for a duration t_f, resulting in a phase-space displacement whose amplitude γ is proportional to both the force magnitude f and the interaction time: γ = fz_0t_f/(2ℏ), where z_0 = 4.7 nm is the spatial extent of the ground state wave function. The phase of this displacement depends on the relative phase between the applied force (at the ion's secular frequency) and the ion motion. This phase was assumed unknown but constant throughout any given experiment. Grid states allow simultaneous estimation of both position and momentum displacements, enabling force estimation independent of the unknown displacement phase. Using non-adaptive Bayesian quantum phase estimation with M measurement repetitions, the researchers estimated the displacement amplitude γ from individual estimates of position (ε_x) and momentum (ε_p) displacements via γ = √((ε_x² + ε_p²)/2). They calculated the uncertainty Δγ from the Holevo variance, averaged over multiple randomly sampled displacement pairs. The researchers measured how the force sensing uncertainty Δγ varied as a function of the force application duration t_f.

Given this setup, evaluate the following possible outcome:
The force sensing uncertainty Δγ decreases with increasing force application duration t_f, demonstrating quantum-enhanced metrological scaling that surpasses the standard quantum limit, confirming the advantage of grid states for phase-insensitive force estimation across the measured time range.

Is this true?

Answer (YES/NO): NO